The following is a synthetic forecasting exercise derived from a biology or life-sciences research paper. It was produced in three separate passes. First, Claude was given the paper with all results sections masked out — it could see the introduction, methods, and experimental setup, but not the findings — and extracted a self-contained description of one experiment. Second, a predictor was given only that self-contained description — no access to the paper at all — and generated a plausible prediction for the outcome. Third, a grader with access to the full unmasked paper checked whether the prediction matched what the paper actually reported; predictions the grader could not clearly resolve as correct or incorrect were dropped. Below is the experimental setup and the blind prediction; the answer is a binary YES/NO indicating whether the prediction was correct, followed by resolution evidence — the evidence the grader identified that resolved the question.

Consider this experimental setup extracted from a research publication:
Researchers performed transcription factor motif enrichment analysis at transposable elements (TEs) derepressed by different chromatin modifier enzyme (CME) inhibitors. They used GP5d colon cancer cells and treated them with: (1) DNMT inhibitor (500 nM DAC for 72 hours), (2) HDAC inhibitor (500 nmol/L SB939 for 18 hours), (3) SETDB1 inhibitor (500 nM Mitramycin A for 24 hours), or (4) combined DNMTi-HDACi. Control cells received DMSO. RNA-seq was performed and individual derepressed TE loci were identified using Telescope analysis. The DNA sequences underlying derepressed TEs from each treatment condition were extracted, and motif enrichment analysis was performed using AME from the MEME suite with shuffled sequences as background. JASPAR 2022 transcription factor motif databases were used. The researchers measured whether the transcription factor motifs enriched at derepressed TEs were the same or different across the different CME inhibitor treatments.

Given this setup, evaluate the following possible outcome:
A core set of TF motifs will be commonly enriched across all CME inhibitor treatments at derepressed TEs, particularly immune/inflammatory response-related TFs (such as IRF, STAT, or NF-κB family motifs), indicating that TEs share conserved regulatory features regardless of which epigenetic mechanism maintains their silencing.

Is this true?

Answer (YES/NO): NO